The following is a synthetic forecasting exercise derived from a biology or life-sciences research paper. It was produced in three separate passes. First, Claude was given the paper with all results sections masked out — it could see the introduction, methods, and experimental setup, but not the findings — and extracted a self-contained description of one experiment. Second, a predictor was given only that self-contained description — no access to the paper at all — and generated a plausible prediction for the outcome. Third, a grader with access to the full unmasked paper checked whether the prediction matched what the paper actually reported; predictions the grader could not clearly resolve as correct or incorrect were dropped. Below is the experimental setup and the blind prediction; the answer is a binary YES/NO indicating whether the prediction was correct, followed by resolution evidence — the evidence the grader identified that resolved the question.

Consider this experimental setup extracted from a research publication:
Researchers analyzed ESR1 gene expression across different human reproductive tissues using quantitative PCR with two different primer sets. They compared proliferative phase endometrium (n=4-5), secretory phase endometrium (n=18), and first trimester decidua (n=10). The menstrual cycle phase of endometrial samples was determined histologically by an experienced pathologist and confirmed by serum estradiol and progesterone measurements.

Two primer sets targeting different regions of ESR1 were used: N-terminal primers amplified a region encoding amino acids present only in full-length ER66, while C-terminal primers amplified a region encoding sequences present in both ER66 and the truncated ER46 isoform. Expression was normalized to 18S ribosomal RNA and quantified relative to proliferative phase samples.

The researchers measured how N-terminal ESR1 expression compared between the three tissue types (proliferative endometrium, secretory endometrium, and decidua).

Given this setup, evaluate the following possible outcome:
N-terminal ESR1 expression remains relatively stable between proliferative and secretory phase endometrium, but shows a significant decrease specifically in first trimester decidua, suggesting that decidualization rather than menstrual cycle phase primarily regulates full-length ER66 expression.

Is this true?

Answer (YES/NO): YES